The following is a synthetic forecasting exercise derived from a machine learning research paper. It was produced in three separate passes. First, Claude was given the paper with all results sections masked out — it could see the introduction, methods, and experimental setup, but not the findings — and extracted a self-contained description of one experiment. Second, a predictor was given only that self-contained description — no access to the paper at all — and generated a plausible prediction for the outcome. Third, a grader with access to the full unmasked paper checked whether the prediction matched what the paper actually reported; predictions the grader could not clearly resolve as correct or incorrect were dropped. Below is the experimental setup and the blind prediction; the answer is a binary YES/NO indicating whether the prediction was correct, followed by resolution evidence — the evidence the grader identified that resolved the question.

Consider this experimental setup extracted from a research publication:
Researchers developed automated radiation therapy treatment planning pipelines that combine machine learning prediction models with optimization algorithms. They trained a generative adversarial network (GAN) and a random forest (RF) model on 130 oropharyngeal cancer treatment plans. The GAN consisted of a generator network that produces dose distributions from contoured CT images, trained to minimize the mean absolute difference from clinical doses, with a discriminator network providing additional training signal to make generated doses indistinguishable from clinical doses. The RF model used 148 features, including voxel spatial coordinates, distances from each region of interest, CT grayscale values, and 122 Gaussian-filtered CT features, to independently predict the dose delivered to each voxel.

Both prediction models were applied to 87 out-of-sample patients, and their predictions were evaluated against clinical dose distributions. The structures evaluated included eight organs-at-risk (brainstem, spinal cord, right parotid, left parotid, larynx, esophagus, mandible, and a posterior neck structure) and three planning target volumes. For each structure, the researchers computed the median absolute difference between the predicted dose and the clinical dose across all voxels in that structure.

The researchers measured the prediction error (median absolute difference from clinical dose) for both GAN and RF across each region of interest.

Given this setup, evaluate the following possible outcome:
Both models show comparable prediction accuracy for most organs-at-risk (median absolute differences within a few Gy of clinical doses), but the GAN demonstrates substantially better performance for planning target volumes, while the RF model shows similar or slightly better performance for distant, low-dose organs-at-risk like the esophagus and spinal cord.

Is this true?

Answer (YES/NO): NO